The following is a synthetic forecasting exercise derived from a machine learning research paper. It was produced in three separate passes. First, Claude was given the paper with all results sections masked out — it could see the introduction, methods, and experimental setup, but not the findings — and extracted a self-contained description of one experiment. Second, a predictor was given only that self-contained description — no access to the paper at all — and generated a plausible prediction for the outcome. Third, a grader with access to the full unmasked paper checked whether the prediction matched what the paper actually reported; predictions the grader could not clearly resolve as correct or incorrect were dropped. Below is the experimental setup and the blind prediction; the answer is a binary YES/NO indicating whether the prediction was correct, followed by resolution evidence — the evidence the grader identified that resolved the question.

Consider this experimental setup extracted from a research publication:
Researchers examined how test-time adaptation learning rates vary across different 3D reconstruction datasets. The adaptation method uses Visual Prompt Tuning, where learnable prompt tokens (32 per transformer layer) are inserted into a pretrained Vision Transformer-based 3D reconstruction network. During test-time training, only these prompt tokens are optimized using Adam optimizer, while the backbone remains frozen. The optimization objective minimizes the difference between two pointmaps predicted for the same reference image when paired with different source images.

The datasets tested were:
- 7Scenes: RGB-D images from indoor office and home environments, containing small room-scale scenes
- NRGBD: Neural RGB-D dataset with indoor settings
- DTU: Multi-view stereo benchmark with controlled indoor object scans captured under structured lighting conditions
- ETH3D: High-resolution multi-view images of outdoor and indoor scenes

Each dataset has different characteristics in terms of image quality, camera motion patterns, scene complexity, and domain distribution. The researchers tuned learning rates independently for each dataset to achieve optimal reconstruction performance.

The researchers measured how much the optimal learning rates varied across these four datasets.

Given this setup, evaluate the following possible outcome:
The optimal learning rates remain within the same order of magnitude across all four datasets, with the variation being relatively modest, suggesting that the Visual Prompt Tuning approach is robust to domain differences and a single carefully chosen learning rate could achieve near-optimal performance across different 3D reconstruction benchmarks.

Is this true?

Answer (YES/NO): NO